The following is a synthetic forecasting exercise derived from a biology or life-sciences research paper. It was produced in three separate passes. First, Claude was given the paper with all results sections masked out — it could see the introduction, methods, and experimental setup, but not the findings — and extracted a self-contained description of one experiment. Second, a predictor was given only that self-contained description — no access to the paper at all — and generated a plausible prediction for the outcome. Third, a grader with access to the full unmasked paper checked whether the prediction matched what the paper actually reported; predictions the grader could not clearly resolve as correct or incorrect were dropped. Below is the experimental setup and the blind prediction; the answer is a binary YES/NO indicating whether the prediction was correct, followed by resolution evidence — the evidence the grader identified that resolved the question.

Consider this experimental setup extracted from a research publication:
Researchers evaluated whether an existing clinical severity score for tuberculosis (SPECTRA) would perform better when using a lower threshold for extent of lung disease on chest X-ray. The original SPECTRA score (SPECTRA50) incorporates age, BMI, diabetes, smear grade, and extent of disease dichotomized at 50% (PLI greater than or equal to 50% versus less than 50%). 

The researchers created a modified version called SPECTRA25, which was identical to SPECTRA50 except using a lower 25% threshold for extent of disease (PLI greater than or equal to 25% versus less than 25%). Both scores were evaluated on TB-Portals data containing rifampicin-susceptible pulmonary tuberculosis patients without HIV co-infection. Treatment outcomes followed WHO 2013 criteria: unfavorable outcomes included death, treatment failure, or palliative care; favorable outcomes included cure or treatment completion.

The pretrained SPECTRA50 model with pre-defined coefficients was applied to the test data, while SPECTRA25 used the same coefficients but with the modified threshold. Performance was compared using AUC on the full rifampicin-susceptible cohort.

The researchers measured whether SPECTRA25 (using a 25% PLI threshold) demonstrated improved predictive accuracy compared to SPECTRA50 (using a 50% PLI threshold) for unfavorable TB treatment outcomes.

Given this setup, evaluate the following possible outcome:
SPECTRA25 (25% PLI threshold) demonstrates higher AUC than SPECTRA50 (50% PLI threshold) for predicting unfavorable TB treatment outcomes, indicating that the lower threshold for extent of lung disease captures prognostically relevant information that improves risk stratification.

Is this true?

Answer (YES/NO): NO